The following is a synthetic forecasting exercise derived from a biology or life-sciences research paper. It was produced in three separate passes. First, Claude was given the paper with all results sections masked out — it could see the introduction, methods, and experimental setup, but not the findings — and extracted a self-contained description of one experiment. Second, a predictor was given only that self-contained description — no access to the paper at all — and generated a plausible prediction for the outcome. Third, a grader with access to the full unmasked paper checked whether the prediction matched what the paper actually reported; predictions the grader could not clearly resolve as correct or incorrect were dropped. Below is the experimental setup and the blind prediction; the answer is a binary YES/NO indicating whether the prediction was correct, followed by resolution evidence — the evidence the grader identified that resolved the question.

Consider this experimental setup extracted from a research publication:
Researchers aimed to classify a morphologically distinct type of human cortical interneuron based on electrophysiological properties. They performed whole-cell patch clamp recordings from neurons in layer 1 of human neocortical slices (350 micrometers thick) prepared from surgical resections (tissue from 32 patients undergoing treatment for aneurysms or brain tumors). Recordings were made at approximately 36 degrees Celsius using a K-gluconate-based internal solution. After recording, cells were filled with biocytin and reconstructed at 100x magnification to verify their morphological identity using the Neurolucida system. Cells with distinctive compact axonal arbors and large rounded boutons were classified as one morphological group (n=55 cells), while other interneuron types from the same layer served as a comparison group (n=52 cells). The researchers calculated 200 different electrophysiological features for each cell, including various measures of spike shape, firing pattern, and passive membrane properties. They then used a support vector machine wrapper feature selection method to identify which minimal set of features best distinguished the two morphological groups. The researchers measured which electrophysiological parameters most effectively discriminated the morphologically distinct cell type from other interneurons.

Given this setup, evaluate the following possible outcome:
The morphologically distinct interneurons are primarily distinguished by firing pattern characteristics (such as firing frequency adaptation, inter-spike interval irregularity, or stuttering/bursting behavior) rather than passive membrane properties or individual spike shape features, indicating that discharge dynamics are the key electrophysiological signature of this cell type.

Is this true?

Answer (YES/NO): NO